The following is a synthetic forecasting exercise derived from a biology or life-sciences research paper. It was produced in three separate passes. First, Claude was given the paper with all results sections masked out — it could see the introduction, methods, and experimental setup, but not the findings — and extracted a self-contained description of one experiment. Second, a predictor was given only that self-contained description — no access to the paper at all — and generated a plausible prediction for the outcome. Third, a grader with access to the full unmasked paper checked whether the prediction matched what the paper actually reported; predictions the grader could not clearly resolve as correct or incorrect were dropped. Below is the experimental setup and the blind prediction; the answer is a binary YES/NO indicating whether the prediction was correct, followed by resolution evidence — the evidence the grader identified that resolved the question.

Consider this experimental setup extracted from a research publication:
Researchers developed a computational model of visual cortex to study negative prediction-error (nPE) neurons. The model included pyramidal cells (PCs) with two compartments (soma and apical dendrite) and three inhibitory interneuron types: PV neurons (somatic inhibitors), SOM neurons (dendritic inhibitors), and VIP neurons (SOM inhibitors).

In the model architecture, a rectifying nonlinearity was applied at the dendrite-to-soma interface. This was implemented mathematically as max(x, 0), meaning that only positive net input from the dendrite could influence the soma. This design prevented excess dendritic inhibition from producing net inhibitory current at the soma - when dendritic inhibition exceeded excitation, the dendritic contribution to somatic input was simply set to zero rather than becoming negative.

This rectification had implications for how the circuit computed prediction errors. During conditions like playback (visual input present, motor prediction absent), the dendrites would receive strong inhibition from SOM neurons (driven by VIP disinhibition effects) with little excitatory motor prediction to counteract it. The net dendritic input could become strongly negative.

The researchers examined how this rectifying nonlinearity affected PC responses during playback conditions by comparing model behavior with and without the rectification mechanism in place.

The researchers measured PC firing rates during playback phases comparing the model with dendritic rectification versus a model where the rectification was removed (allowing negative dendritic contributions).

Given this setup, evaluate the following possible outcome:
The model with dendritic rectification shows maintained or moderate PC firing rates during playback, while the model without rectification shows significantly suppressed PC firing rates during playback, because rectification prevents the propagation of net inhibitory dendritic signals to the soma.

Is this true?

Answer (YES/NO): NO